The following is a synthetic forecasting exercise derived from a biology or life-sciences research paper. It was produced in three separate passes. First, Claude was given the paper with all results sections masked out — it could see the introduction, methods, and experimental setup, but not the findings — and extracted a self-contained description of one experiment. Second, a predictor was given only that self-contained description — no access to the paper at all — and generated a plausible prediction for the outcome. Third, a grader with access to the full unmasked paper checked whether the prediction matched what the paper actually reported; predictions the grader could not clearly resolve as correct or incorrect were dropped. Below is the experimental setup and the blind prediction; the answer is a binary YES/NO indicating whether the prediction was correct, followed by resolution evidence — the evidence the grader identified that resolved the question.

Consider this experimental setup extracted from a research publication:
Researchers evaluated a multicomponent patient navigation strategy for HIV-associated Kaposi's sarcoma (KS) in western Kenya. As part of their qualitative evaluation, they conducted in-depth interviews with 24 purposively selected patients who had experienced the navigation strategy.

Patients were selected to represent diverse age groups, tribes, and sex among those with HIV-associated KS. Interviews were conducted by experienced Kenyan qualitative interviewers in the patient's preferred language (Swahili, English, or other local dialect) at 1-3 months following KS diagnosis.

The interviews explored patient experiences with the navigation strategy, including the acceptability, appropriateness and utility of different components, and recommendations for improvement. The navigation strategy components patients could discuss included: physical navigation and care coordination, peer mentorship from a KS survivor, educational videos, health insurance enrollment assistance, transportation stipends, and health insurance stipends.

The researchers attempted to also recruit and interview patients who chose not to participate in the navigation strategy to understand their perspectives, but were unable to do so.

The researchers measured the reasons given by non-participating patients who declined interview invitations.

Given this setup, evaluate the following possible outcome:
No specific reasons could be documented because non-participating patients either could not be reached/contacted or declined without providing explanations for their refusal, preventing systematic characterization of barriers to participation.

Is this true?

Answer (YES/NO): NO